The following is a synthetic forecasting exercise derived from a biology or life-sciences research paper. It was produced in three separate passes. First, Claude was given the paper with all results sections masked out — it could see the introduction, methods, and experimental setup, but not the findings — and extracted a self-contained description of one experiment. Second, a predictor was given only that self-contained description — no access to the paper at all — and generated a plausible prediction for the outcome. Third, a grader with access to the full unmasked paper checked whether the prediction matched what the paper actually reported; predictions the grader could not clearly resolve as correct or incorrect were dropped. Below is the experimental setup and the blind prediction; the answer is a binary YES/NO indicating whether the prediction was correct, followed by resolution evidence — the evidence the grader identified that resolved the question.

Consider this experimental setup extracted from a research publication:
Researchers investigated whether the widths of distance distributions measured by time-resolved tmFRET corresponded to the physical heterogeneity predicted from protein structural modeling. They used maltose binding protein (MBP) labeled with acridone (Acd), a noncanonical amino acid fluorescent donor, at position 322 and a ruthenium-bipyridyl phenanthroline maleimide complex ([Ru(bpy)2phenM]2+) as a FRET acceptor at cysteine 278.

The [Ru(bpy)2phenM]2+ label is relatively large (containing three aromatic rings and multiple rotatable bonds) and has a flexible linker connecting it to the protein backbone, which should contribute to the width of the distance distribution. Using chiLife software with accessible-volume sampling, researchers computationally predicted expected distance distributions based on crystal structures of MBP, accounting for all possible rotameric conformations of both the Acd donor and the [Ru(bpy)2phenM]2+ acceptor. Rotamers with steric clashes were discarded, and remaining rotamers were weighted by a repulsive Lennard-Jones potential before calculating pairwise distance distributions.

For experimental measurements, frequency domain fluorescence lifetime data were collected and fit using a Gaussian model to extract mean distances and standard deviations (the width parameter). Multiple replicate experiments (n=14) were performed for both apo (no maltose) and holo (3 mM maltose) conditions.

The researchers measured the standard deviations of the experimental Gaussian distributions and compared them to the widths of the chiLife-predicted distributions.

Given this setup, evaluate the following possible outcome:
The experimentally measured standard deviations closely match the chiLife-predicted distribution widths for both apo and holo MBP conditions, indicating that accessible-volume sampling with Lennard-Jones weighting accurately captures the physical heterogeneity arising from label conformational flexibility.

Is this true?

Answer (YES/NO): NO